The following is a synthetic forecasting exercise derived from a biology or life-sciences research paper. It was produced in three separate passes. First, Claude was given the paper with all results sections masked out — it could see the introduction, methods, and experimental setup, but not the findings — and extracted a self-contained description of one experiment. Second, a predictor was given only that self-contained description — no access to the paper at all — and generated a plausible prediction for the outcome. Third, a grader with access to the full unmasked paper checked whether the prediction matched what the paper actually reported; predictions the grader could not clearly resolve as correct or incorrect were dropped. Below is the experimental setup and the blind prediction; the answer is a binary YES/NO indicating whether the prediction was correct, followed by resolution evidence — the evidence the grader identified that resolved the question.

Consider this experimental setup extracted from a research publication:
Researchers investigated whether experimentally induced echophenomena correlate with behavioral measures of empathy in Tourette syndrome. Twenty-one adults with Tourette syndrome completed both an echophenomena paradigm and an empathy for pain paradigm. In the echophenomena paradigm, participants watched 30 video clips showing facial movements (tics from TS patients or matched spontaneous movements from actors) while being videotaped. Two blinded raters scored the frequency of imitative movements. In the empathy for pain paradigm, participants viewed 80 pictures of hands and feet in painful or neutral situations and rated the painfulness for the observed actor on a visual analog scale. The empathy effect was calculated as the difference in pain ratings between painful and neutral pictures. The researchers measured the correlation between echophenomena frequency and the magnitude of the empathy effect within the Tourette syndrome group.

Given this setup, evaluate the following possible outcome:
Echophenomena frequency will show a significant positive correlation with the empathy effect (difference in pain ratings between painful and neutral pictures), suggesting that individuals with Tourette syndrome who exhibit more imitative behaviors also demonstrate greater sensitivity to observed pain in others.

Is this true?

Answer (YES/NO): NO